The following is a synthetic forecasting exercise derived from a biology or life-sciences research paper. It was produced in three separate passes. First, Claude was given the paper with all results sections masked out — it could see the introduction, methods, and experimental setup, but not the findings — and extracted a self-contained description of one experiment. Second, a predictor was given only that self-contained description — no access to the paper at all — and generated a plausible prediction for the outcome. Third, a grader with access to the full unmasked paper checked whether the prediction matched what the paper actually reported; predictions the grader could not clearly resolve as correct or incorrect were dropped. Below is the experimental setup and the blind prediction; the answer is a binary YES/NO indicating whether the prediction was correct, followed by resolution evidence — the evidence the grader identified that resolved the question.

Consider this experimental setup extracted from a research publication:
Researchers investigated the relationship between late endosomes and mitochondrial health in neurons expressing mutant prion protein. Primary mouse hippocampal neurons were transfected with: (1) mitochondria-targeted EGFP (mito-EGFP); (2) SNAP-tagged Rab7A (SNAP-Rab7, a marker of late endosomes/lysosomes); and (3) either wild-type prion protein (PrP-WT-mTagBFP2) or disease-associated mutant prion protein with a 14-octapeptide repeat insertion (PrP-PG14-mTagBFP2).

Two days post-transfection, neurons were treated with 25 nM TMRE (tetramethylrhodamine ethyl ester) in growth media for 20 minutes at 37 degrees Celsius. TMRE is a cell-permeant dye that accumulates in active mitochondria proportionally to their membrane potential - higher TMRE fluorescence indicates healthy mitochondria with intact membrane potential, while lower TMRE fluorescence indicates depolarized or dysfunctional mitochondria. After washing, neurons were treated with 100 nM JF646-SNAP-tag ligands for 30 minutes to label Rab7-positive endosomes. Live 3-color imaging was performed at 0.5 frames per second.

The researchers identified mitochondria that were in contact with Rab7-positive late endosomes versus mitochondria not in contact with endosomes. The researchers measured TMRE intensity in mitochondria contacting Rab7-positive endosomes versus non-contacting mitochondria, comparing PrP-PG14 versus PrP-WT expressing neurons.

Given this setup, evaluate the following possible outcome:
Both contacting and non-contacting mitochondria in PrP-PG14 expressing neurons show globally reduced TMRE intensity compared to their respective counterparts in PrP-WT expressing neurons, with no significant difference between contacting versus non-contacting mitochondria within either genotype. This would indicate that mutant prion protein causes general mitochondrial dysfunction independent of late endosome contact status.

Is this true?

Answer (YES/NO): NO